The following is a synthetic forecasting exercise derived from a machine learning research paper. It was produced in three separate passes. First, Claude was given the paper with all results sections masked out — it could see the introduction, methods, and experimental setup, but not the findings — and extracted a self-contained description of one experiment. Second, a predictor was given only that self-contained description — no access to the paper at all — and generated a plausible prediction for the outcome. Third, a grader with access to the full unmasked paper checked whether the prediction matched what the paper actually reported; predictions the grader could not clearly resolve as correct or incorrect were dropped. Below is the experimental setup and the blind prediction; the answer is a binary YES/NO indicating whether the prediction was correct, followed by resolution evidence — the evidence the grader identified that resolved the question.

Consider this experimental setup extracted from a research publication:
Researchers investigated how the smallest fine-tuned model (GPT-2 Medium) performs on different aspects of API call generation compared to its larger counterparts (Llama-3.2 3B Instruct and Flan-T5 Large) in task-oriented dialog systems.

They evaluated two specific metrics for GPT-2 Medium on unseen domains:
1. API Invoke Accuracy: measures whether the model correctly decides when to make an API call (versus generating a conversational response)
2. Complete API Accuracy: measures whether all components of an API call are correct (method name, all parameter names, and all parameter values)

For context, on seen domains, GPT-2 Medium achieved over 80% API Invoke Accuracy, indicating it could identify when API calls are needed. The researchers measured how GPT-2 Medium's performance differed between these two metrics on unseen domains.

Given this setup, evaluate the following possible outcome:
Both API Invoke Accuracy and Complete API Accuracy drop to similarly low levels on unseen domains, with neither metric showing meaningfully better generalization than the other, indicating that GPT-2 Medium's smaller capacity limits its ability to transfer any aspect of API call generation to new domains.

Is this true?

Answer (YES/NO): NO